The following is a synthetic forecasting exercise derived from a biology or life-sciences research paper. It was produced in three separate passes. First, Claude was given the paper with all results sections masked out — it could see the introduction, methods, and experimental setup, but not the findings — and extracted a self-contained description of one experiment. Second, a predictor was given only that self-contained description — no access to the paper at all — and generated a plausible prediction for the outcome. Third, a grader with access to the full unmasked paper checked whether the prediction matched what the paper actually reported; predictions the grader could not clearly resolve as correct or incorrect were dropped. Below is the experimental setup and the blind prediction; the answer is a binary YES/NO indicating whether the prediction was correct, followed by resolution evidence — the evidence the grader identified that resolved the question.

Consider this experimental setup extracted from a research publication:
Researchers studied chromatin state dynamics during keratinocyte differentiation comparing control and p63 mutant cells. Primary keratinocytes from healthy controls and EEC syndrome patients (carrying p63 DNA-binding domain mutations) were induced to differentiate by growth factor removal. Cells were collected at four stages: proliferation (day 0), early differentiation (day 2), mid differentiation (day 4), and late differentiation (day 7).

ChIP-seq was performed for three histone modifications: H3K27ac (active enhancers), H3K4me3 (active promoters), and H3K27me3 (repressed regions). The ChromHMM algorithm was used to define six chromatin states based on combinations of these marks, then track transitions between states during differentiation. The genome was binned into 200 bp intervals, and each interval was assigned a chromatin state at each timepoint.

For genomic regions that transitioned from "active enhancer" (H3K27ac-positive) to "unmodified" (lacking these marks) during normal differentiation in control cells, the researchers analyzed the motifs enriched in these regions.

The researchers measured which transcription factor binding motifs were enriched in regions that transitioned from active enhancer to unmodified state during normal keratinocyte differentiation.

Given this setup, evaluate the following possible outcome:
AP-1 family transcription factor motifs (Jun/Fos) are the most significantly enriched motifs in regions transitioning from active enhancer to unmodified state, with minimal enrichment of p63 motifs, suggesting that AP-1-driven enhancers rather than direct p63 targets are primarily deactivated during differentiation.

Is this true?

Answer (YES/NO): NO